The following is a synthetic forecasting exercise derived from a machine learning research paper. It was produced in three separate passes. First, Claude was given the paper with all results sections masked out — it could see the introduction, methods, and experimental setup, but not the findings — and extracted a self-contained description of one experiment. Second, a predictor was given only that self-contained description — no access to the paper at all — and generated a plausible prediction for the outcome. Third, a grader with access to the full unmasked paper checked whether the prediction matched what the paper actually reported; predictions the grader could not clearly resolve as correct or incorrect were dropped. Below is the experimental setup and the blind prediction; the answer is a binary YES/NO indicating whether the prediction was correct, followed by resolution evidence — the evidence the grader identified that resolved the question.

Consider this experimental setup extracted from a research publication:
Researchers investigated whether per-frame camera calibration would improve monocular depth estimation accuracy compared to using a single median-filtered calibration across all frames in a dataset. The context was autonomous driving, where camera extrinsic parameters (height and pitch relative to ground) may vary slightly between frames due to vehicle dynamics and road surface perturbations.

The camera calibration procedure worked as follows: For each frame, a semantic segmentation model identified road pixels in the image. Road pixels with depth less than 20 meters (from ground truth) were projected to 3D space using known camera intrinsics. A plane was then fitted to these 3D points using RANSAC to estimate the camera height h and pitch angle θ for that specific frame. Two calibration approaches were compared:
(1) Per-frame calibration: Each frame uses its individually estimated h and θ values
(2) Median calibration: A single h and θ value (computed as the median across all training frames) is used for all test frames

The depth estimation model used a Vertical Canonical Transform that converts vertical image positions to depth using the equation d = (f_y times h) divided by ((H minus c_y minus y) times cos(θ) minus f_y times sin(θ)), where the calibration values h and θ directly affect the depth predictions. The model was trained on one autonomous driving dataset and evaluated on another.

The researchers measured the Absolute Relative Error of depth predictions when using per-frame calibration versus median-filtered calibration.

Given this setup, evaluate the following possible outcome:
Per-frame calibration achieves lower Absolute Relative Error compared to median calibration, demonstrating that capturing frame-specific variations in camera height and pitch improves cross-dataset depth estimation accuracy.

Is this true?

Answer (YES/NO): YES